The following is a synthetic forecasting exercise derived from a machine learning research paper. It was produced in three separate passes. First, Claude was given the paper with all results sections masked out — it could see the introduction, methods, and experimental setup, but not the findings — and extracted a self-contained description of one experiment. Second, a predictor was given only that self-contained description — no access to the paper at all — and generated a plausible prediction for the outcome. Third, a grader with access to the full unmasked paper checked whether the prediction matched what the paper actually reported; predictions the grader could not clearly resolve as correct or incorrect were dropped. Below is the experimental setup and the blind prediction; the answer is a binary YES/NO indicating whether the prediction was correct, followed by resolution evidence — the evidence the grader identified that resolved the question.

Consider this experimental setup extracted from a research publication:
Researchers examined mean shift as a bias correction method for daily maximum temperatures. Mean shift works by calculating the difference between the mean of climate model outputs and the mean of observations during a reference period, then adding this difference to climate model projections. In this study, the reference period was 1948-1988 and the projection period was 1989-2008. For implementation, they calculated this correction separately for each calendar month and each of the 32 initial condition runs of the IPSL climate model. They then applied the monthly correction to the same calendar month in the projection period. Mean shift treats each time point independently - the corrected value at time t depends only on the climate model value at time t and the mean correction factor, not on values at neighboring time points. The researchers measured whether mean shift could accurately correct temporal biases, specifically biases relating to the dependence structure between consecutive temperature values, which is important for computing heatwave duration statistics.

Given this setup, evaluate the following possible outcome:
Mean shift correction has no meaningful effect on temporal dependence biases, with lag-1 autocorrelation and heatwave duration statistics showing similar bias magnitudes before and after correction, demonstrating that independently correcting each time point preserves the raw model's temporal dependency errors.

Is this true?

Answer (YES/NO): NO